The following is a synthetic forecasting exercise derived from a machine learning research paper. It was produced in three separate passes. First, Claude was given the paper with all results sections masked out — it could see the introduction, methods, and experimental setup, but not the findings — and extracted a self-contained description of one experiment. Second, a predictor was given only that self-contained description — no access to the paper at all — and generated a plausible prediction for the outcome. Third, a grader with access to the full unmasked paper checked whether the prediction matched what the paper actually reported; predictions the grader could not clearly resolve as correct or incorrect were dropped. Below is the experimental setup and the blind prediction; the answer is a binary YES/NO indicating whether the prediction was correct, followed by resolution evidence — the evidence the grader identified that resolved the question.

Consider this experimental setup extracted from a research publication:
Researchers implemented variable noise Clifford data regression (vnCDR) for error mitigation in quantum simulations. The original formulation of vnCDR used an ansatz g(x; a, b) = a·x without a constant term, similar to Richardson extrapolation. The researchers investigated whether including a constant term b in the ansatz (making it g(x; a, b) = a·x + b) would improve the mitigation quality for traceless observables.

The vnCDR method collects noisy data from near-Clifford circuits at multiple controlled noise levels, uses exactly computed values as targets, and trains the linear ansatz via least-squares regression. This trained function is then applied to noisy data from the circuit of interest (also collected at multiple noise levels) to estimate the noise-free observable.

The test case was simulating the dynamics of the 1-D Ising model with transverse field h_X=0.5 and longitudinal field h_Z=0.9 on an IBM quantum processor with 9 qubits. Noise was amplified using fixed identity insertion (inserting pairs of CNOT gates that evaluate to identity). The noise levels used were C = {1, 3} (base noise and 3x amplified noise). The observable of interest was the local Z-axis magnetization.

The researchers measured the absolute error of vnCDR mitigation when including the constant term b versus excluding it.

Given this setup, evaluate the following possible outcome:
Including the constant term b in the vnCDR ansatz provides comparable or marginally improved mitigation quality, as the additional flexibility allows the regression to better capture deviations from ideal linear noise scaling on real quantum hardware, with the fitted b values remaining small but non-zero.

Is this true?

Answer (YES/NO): YES